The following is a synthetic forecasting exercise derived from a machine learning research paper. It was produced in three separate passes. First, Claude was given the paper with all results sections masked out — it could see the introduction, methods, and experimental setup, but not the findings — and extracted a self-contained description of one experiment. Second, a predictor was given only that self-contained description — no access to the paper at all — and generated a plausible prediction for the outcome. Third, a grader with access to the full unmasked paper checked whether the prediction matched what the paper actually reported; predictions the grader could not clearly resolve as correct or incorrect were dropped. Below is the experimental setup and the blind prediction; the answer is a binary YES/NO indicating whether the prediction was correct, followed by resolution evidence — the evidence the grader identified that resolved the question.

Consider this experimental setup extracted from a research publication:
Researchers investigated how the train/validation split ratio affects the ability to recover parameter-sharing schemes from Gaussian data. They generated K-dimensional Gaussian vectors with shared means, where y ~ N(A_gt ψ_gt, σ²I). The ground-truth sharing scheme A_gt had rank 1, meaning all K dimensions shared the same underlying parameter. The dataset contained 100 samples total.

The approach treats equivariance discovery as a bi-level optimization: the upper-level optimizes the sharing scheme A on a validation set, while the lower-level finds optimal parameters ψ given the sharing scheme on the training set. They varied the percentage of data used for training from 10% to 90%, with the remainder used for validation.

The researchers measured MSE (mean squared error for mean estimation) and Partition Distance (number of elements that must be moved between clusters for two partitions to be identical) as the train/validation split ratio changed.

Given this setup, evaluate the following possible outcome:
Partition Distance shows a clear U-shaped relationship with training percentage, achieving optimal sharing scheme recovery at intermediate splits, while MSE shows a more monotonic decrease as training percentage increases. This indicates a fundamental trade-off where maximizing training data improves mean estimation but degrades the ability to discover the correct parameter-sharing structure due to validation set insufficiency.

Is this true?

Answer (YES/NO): NO